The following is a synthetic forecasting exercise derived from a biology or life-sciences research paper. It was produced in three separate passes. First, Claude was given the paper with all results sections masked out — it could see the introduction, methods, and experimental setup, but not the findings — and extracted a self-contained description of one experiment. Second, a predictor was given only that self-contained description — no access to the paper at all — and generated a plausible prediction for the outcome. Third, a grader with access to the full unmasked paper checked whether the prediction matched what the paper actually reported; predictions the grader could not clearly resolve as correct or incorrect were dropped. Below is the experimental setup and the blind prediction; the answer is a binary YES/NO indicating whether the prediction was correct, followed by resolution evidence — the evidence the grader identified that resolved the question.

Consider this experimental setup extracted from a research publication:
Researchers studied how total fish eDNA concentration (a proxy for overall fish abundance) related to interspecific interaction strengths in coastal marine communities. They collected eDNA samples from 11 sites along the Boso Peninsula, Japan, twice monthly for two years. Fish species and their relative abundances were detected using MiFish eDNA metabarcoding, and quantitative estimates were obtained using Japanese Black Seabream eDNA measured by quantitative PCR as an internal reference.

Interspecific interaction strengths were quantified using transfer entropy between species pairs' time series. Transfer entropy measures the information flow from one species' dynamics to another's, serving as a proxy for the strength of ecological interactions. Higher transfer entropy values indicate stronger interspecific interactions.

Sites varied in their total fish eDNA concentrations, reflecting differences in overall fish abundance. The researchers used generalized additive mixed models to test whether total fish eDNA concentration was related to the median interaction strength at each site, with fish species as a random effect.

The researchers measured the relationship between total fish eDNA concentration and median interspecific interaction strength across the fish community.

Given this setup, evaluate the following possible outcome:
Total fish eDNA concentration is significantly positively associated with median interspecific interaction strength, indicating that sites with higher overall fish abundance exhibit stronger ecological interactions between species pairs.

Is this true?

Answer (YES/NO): NO